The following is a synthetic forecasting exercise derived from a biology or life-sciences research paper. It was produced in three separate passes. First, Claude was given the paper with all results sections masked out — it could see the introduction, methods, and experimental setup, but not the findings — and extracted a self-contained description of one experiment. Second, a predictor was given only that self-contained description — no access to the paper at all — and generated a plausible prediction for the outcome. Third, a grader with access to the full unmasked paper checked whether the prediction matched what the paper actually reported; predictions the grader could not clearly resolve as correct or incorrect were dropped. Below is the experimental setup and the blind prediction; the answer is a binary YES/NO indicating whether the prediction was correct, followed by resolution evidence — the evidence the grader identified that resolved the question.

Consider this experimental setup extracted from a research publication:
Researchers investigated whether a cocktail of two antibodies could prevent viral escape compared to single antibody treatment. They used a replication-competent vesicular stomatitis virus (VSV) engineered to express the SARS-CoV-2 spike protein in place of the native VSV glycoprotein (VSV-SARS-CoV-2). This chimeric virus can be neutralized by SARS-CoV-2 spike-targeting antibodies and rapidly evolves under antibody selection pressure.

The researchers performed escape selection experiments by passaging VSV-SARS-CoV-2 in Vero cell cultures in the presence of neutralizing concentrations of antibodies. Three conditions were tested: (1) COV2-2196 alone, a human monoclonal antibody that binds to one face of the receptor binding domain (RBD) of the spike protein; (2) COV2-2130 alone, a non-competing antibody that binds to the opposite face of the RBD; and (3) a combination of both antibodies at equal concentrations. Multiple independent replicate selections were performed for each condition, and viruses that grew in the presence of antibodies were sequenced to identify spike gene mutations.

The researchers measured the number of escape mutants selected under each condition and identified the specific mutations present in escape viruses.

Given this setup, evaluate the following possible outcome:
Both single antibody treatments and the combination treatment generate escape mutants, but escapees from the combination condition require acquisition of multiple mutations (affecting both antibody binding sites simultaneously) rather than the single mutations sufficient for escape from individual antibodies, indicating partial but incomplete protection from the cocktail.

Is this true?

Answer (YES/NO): NO